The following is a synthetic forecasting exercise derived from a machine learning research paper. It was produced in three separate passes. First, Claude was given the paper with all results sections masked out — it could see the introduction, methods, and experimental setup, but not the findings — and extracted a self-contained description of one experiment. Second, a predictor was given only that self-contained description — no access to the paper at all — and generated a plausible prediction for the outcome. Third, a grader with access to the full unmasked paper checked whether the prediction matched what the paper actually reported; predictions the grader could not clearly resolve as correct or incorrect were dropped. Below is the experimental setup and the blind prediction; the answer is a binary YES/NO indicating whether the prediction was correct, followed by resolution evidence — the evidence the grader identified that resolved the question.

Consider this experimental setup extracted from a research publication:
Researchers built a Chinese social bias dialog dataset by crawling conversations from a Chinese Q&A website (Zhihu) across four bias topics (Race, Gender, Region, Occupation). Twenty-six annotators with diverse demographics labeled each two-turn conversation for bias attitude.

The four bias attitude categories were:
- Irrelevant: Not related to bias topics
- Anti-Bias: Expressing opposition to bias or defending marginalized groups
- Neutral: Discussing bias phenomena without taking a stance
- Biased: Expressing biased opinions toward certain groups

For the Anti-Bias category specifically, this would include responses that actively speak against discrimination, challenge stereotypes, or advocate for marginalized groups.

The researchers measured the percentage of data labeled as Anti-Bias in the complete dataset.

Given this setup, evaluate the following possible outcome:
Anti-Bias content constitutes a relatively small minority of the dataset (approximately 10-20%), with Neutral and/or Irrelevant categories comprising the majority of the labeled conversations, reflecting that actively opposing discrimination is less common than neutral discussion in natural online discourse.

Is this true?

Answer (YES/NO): NO